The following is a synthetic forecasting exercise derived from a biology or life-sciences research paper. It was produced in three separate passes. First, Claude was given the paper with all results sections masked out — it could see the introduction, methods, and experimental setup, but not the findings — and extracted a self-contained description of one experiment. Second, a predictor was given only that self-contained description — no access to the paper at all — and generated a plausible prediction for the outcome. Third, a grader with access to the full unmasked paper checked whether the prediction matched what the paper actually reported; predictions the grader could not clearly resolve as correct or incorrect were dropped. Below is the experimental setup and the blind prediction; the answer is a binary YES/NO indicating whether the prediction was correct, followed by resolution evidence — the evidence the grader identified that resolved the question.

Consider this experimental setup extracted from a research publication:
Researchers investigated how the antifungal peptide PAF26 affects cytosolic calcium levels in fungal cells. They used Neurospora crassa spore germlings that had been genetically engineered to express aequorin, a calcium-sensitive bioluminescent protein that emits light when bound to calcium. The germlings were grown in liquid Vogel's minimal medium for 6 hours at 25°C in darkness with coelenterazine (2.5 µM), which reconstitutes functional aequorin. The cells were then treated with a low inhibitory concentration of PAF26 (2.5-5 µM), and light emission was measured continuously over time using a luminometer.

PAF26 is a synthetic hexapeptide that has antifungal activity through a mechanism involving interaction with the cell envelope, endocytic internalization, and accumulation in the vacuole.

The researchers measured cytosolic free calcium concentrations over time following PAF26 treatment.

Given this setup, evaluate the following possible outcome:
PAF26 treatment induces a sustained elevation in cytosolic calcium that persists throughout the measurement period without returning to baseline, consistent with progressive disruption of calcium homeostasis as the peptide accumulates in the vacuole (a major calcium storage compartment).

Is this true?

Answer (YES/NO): YES